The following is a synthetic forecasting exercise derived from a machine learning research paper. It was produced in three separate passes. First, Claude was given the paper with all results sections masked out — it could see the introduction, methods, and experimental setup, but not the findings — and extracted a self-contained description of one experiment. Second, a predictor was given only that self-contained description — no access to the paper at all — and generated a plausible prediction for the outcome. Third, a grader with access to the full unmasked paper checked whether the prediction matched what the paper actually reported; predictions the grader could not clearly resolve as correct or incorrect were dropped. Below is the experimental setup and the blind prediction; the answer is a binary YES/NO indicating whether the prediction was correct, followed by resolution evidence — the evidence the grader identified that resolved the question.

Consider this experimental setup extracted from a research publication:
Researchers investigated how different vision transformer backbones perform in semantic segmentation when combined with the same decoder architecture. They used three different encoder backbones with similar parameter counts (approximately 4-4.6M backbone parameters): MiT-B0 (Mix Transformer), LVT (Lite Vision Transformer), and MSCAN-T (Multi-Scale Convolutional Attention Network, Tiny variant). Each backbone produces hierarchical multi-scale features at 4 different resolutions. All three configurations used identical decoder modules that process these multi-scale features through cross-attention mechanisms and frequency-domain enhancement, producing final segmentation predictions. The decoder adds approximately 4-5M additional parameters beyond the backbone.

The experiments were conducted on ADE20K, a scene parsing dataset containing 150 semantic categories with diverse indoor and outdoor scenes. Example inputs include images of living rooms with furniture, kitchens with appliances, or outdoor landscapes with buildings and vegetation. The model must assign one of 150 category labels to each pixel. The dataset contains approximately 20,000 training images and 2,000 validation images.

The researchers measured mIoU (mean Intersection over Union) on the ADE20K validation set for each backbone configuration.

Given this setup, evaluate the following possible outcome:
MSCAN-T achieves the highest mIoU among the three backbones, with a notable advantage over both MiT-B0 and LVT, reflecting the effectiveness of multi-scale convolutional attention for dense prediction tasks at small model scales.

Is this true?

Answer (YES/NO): NO